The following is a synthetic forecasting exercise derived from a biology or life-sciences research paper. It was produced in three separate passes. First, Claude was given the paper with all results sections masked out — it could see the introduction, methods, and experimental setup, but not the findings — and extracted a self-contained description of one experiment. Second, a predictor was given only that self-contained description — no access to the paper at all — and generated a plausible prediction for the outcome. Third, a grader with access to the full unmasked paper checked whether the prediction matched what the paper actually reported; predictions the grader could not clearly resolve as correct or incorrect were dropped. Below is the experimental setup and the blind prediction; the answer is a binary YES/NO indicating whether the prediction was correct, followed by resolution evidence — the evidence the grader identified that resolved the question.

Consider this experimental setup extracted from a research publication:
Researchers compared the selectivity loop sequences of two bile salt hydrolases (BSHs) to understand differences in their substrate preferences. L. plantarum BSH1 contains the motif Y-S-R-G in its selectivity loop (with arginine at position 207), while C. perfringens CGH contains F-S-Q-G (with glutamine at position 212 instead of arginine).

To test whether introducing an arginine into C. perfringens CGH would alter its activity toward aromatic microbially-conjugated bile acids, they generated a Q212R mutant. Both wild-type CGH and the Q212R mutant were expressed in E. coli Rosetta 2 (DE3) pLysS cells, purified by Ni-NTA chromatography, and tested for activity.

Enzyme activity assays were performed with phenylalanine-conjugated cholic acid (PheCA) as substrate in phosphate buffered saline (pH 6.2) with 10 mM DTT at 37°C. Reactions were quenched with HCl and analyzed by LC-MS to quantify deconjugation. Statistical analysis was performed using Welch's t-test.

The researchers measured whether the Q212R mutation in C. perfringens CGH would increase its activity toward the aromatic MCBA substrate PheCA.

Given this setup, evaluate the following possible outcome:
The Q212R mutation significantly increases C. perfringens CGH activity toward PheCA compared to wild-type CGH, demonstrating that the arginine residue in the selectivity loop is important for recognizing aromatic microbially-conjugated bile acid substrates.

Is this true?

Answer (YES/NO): YES